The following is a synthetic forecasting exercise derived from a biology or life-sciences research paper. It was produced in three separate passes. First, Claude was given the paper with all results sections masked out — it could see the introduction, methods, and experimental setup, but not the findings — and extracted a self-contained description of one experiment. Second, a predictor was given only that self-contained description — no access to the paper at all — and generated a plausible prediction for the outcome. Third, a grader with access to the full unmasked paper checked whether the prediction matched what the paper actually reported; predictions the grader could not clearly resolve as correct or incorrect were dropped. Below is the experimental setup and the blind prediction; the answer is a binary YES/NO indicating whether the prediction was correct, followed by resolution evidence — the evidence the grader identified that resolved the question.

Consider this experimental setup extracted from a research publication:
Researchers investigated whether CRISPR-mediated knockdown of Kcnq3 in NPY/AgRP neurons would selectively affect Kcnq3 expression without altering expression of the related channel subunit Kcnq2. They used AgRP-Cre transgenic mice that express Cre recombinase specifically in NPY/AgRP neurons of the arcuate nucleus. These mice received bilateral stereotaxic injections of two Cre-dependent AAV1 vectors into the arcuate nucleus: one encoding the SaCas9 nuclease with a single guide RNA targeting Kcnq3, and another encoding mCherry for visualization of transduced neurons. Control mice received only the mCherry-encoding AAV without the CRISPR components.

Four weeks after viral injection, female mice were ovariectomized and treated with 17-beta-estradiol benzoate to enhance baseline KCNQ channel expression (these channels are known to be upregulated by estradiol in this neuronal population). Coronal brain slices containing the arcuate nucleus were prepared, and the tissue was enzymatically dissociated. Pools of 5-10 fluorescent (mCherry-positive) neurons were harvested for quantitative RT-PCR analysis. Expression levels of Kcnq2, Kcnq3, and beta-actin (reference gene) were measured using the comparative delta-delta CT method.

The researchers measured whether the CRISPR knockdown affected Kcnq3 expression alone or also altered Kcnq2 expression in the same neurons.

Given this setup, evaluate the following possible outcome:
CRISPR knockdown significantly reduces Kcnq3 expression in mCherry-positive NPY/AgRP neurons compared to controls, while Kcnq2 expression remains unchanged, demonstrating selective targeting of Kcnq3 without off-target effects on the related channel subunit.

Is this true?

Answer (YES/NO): YES